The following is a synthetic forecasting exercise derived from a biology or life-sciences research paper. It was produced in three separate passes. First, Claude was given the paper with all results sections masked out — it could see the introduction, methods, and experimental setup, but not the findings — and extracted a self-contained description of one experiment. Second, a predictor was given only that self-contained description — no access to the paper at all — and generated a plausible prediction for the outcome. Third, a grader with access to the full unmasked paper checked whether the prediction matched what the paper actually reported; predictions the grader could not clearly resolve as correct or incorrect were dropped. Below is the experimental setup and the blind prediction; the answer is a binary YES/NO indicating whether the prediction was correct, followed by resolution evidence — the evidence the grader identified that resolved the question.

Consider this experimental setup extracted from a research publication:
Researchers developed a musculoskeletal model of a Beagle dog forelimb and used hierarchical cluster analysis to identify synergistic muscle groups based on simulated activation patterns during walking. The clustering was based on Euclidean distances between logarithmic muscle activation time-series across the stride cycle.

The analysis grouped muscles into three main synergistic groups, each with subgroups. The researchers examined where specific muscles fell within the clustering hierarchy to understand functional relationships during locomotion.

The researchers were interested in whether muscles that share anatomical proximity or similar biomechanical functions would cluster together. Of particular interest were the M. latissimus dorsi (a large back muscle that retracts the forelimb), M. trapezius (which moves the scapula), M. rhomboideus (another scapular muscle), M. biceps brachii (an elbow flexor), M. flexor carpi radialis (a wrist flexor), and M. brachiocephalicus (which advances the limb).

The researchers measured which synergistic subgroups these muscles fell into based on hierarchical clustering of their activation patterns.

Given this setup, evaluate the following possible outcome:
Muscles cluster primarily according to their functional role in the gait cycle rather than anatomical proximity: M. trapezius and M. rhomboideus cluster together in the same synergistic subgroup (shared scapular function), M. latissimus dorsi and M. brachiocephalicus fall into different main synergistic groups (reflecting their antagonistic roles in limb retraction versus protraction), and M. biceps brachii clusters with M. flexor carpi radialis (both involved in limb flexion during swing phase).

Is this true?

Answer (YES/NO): NO